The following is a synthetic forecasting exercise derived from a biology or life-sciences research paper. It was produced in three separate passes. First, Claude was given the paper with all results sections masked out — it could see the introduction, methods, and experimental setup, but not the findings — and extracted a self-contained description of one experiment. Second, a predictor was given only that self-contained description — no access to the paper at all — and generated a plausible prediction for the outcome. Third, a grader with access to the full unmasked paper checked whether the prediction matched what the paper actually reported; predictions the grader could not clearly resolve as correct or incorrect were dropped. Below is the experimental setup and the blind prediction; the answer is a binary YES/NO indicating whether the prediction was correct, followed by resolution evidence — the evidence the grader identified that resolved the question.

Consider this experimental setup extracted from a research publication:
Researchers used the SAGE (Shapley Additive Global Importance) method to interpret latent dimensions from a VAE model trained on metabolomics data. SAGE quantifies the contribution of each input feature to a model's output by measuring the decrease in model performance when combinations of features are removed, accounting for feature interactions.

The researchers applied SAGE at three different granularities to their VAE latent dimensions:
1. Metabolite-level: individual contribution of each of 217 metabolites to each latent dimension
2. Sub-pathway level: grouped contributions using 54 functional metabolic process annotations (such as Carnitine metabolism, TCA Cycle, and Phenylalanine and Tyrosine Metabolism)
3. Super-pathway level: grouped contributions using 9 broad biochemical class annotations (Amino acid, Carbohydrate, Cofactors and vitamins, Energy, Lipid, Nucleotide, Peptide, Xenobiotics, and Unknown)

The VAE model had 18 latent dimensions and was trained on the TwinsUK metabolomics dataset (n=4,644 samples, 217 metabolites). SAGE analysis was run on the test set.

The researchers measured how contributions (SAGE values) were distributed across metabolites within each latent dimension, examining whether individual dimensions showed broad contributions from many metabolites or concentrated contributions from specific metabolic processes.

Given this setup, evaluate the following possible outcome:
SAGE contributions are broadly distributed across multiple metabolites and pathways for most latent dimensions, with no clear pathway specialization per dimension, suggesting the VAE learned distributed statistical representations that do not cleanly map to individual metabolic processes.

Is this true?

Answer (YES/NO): NO